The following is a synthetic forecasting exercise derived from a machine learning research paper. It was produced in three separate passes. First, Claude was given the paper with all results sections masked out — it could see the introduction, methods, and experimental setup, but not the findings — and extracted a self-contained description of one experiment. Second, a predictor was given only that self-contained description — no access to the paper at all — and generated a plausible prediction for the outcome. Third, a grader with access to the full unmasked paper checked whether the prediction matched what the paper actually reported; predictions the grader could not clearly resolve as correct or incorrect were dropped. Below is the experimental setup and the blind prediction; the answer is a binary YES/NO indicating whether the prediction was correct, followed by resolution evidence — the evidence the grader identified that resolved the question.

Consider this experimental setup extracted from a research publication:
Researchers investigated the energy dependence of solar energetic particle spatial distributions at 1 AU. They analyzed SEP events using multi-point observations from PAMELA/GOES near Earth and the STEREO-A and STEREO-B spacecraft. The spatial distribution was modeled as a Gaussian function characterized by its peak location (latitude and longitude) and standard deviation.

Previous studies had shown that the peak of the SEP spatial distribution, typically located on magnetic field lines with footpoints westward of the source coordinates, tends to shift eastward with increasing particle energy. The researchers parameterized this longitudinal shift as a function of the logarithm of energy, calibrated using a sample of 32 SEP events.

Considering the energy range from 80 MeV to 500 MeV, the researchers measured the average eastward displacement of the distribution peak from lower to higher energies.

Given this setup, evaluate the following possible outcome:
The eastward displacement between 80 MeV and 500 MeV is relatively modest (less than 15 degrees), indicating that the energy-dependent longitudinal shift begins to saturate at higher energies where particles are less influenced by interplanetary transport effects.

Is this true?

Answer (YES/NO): NO